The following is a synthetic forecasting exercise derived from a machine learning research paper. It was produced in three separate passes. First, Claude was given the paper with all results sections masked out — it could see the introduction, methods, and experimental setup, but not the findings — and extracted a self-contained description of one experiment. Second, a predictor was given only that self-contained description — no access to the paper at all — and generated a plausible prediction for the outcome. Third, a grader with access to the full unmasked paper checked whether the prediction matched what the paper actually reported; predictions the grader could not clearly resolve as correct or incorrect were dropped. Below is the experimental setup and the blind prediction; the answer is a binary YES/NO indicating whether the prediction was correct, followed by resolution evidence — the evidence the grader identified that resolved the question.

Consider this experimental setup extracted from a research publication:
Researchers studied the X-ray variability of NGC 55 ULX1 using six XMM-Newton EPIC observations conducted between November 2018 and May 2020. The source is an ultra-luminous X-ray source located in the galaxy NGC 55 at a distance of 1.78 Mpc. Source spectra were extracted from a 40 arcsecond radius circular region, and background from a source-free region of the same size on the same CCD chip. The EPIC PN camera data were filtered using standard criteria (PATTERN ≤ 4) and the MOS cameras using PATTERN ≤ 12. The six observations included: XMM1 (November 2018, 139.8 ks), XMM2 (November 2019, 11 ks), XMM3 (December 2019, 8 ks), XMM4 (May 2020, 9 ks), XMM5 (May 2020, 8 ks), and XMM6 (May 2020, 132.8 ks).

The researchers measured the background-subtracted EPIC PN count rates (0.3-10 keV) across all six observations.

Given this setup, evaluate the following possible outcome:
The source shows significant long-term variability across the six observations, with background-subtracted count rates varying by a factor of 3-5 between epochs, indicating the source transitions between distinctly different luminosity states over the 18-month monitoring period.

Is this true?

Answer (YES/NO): NO